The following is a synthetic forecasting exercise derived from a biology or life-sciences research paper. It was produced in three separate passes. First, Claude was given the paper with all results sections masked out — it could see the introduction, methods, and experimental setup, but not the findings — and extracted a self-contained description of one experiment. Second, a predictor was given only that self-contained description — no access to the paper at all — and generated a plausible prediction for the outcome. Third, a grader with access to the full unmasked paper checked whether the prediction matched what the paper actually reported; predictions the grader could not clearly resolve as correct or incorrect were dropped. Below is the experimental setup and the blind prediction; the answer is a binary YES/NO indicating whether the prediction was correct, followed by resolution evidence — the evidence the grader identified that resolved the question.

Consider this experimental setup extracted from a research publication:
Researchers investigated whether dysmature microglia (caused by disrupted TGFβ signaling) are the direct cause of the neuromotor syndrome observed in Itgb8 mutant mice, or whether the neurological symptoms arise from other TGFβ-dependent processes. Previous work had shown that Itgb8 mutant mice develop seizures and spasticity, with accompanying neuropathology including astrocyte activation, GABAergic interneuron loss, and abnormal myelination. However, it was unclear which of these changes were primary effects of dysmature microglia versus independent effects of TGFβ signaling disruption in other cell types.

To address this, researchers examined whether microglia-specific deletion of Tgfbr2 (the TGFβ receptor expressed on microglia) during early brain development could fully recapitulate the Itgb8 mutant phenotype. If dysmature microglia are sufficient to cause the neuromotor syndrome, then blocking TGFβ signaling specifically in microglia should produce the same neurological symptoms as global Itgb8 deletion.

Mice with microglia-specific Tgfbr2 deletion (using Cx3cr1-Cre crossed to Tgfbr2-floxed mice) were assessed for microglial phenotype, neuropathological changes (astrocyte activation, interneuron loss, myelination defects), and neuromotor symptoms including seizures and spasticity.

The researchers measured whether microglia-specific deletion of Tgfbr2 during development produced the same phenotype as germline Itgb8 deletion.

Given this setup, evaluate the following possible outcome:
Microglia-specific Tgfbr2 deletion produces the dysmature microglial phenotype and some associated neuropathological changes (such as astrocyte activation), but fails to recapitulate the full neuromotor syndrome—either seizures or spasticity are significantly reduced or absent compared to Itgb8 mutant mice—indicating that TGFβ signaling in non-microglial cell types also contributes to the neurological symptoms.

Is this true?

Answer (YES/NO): NO